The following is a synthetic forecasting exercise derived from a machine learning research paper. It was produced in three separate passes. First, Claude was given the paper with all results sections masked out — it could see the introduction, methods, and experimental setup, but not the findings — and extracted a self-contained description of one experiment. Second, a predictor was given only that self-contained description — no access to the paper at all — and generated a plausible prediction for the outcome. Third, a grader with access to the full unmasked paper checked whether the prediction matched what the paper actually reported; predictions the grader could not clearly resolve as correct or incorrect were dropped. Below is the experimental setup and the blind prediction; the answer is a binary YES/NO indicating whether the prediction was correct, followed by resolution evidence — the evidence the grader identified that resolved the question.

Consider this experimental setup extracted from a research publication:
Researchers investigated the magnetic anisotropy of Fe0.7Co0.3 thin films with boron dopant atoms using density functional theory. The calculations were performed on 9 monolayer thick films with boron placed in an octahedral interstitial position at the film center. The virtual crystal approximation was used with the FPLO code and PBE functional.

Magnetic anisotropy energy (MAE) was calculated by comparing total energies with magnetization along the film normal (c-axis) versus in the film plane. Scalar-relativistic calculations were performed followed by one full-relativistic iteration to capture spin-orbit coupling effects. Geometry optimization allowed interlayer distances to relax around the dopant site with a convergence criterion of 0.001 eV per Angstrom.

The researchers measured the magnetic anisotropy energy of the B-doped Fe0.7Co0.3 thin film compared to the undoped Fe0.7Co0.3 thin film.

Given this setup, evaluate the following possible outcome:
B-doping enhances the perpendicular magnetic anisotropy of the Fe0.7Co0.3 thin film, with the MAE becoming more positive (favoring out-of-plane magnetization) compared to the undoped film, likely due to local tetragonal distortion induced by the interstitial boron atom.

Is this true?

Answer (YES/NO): NO